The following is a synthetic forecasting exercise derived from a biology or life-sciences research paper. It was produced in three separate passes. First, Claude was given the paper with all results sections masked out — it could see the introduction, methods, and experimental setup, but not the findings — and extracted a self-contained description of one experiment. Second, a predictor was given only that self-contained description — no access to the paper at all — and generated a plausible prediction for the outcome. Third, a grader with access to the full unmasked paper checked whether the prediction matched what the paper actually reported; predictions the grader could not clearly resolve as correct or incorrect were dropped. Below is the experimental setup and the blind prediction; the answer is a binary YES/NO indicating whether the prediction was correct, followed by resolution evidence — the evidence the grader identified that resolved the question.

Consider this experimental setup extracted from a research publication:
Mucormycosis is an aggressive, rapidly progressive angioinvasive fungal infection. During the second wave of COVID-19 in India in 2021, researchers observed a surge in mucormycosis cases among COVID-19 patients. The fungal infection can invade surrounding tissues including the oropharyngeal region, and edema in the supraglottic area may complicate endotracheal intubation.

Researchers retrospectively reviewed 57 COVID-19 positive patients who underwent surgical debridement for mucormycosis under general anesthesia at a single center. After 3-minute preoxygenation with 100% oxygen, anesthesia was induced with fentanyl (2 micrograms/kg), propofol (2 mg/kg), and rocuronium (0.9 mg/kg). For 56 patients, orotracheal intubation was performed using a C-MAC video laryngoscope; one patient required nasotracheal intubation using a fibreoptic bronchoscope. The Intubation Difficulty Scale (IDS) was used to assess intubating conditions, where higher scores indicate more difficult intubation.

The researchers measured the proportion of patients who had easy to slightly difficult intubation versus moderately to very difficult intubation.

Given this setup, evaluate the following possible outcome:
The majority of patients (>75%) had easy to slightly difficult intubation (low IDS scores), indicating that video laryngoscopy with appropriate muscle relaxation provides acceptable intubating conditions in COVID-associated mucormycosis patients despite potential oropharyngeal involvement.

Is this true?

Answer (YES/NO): YES